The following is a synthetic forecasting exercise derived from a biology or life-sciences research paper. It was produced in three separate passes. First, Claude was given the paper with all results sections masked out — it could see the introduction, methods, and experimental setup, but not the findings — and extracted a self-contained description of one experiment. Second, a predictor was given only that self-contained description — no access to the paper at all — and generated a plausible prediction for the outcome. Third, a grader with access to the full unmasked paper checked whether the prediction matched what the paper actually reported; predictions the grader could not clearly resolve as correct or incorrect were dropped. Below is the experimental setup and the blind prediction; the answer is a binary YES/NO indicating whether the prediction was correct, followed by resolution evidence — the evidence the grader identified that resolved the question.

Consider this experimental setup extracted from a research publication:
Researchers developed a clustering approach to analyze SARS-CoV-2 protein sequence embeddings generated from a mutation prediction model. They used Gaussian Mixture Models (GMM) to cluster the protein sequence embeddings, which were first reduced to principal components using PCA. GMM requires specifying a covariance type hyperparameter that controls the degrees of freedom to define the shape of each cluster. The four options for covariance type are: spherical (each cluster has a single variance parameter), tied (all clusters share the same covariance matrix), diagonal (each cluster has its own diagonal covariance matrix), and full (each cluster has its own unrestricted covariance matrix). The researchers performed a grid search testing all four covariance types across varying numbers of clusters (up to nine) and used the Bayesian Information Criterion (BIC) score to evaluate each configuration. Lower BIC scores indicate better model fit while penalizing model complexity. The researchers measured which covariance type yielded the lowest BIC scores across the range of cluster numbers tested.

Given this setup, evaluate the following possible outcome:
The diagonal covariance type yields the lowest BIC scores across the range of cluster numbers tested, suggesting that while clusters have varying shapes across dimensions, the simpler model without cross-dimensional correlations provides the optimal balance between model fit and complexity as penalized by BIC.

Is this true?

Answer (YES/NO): YES